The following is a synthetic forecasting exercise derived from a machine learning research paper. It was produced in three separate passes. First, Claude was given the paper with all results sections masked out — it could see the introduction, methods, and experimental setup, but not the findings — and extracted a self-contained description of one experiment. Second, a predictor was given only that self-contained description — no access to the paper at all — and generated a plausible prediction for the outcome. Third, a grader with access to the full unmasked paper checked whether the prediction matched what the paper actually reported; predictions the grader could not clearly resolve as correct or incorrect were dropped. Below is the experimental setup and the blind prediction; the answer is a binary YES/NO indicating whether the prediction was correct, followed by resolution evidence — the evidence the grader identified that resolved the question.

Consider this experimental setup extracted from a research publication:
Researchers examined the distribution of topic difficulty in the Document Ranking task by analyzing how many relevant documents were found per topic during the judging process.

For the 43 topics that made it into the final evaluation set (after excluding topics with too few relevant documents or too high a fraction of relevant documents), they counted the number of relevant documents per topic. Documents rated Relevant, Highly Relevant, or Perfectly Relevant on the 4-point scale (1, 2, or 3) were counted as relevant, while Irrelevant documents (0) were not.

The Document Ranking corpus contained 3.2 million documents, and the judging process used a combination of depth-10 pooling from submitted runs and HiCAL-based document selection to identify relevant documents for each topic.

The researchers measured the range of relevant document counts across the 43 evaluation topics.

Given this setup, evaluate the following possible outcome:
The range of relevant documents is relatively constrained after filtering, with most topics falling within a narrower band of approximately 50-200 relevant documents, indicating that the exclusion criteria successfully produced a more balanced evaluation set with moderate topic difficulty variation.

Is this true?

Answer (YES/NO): NO